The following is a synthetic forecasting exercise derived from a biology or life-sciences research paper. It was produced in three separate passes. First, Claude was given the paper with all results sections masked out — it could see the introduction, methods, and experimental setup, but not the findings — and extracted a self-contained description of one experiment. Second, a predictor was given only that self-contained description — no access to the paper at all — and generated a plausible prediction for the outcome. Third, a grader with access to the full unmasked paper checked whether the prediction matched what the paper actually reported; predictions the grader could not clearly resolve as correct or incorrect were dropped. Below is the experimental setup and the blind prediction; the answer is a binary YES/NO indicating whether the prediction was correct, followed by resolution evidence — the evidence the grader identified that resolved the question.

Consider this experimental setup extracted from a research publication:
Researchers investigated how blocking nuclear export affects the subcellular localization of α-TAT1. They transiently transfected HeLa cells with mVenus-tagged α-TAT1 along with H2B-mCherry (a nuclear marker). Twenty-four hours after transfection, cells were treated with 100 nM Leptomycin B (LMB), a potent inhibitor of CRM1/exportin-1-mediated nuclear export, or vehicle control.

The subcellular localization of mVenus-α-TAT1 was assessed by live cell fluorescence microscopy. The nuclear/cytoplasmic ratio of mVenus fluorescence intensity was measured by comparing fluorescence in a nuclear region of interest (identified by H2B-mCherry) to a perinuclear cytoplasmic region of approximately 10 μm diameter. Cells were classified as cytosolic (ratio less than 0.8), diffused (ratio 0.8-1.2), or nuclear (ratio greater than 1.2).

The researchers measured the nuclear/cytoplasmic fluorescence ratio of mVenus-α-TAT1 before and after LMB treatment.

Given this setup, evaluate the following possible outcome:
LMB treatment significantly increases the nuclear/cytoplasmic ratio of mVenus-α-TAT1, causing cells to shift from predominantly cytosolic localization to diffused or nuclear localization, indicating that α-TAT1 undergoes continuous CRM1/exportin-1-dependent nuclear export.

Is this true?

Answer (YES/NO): YES